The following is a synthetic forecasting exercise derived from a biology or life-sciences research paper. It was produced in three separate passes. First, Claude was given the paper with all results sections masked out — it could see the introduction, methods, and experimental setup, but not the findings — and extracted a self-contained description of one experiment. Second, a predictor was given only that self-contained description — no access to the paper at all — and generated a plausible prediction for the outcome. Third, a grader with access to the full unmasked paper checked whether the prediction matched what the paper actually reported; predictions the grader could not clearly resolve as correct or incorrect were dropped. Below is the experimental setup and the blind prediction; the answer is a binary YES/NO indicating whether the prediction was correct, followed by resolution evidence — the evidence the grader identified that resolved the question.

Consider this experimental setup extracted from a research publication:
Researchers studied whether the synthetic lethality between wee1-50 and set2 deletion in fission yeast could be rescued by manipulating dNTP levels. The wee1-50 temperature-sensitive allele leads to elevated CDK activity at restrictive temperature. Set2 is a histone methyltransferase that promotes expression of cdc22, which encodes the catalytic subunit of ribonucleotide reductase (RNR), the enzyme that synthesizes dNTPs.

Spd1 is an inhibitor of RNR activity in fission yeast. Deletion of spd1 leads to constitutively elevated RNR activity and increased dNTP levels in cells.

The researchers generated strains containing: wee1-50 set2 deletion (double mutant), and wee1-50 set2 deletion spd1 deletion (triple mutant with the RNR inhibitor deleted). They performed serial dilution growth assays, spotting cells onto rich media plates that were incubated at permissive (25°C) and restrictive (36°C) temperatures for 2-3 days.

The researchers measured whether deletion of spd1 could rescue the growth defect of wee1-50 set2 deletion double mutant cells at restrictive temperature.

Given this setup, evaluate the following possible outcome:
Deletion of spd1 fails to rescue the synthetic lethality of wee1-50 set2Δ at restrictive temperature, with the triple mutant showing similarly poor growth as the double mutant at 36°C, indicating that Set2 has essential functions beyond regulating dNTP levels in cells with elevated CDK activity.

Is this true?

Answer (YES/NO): NO